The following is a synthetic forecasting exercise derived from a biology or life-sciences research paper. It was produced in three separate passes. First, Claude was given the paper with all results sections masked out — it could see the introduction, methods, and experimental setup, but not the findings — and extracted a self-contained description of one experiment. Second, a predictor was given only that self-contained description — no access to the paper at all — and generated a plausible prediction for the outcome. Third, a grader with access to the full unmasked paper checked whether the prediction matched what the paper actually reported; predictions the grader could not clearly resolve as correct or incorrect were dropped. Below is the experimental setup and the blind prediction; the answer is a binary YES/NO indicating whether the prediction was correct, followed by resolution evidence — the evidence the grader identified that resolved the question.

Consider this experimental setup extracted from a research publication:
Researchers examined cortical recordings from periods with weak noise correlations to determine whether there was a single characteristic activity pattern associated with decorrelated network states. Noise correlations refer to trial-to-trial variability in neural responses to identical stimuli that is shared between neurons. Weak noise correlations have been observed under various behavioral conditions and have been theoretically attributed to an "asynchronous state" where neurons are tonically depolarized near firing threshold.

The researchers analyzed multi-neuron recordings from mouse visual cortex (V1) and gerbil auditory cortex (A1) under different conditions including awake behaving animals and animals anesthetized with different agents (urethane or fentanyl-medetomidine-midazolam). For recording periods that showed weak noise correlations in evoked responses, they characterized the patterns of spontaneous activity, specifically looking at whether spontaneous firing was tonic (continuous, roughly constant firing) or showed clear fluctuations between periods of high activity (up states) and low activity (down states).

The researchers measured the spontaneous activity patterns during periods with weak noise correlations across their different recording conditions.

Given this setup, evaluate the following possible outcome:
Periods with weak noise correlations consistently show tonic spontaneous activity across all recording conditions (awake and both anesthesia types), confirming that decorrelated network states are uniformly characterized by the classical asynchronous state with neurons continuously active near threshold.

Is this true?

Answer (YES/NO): NO